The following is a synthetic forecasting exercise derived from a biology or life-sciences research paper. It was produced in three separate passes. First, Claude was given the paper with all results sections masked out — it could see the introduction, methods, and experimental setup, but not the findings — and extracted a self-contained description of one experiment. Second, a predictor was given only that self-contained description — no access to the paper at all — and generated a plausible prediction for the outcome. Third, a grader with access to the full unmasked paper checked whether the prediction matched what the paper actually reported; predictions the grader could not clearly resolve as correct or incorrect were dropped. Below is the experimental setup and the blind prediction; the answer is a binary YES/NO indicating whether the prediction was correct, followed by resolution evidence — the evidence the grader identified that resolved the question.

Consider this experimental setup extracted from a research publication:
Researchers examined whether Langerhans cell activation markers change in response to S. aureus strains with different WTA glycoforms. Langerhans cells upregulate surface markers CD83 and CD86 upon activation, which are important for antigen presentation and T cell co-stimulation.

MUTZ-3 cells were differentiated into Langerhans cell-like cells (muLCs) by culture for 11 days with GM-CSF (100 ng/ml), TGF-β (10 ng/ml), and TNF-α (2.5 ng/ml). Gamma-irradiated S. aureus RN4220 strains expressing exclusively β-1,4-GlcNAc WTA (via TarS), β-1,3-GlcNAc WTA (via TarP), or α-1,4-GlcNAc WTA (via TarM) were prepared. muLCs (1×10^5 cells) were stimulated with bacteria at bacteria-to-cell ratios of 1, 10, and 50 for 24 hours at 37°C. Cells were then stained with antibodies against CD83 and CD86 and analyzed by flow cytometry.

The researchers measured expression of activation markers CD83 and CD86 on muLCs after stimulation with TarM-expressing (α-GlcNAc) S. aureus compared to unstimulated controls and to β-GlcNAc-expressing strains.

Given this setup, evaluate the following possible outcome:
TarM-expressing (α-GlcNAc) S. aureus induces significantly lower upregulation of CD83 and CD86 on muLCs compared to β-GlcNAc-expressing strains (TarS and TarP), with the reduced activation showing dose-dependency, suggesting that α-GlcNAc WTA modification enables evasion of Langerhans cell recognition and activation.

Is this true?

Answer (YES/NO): YES